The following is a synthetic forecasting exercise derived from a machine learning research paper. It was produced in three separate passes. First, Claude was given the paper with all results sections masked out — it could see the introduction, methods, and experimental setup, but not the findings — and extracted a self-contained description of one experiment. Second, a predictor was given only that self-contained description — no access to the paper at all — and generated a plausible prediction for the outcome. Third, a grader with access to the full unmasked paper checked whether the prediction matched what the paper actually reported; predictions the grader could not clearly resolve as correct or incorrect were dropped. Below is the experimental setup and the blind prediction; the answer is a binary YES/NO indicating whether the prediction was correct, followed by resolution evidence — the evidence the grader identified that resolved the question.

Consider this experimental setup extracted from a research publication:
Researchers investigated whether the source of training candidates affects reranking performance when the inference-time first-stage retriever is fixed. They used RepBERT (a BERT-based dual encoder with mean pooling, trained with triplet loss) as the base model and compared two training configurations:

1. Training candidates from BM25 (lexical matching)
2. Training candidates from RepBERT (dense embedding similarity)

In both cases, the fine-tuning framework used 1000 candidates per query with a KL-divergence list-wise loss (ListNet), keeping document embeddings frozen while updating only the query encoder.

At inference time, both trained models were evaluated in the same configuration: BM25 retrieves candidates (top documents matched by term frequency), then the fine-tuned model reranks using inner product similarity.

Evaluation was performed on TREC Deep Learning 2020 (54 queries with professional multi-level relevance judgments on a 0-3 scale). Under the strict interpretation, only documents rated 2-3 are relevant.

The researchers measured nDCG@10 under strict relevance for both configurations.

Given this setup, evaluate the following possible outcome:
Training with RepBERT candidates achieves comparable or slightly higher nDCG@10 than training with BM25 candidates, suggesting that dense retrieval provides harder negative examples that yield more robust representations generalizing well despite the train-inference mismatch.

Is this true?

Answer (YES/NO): YES